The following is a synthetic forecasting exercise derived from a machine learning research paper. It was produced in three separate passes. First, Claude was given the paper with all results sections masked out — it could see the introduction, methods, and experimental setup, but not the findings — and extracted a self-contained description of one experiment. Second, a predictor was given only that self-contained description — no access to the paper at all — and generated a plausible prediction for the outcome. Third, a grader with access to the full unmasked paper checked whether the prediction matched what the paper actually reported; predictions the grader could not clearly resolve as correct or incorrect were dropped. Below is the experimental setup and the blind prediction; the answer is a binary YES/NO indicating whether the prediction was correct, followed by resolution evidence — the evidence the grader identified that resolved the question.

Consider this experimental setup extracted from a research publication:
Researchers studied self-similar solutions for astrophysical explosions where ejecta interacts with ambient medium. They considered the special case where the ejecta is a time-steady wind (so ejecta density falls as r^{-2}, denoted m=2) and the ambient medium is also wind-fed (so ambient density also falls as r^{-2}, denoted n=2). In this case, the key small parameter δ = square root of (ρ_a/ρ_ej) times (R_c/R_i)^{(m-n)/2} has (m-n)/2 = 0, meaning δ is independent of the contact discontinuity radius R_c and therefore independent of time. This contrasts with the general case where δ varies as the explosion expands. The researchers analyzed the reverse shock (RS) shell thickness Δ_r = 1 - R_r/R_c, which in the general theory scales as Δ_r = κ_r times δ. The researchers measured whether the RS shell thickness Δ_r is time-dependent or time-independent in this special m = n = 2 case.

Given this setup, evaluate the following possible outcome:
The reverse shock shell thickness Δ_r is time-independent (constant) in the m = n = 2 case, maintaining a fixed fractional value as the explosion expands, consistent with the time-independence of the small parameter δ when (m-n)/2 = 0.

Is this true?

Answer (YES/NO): YES